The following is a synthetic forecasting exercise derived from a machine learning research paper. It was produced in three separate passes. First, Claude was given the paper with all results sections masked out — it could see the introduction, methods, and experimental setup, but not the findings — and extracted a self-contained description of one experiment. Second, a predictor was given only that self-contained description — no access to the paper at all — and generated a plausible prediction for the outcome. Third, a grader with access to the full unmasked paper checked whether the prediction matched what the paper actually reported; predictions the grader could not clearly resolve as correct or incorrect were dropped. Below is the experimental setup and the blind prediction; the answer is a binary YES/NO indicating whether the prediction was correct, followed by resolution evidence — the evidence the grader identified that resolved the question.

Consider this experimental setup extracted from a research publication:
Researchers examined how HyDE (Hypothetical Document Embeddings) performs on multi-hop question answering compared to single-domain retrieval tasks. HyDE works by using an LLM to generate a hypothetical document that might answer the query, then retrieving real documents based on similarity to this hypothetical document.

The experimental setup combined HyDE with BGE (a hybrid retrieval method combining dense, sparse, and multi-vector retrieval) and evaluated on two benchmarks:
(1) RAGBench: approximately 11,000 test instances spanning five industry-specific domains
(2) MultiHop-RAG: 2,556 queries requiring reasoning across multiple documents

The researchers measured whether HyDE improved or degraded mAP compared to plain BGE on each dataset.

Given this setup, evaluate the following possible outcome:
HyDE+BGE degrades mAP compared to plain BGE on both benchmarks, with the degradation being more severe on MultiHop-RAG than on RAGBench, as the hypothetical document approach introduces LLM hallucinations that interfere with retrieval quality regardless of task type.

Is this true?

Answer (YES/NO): NO